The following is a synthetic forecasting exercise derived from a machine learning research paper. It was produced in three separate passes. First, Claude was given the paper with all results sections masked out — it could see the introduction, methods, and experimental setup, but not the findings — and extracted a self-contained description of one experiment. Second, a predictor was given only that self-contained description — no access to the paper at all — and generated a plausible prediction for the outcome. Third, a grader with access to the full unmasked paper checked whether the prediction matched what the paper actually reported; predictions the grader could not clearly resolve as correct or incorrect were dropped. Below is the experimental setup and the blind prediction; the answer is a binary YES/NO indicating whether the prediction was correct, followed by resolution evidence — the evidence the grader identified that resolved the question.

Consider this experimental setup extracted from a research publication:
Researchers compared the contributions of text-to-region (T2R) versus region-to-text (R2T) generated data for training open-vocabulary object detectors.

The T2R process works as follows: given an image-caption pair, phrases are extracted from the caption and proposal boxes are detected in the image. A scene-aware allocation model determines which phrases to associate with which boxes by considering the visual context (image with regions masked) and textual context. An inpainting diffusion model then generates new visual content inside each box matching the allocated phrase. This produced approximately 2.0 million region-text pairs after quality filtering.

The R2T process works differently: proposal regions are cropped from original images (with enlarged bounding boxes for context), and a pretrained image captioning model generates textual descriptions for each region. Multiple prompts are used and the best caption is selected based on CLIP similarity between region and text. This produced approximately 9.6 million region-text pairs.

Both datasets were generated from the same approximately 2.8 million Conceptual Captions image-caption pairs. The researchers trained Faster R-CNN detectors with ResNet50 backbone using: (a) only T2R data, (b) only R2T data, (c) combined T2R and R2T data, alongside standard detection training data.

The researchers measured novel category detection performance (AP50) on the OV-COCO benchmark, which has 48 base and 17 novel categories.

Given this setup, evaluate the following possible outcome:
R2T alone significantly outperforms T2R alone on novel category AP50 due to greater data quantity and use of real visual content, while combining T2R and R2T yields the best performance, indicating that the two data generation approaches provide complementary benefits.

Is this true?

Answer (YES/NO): NO